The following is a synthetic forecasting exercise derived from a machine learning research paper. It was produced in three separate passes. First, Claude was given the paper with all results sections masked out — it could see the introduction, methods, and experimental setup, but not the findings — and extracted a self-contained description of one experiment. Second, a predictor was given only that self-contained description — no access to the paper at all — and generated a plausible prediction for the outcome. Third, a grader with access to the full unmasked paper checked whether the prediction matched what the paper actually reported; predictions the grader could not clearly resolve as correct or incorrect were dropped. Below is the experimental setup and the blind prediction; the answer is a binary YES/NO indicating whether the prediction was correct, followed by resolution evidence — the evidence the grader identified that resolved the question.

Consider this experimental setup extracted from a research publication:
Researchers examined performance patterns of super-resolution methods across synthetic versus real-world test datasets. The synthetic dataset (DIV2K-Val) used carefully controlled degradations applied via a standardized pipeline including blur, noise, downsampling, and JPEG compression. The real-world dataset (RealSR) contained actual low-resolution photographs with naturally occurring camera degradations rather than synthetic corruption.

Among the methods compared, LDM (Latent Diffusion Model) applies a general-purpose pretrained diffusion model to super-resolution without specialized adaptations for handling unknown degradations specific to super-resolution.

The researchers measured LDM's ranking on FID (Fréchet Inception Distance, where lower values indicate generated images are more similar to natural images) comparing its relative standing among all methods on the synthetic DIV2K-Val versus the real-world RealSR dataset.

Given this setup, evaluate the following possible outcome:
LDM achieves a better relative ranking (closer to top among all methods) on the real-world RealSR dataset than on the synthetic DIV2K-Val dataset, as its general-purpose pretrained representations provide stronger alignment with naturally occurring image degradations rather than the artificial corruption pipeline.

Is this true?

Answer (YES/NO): YES